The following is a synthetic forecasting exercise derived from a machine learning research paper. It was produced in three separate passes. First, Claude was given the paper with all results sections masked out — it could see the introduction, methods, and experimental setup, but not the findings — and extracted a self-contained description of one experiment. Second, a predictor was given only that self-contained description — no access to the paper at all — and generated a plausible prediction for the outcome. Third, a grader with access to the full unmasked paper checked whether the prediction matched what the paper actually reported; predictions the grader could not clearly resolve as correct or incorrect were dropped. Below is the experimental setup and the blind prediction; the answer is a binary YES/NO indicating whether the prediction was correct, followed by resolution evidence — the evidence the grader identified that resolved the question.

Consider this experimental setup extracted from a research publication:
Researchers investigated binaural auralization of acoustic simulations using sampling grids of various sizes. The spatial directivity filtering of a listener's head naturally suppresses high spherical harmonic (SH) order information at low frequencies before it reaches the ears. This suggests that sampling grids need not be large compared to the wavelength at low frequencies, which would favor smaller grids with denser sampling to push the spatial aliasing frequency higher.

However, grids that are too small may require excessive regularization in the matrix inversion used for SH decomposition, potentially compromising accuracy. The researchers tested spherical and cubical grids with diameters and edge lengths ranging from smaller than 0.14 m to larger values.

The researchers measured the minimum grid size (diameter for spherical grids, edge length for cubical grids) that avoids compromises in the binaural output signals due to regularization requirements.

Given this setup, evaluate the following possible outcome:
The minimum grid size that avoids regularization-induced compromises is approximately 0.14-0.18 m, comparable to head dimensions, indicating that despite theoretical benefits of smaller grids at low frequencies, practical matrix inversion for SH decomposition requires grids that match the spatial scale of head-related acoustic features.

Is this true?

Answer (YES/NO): YES